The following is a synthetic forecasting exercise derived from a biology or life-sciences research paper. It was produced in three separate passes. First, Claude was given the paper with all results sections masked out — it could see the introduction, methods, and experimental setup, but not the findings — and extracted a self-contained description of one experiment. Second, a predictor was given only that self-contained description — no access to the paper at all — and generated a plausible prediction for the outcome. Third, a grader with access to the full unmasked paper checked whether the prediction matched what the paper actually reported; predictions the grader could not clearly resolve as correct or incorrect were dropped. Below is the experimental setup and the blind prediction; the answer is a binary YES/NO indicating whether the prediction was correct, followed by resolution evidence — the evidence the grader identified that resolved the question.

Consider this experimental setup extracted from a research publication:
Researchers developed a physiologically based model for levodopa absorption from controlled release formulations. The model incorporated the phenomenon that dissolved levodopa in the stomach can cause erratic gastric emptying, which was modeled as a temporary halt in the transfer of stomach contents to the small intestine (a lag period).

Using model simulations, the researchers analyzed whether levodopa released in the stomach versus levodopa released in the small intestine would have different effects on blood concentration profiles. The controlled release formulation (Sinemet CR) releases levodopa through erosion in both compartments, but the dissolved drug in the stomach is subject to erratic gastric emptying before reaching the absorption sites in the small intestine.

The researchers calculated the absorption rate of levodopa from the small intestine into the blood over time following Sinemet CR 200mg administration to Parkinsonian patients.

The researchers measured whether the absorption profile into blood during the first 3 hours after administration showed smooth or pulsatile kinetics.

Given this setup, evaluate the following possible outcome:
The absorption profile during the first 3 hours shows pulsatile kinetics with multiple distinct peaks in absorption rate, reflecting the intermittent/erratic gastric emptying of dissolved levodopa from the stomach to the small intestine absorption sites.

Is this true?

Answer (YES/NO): YES